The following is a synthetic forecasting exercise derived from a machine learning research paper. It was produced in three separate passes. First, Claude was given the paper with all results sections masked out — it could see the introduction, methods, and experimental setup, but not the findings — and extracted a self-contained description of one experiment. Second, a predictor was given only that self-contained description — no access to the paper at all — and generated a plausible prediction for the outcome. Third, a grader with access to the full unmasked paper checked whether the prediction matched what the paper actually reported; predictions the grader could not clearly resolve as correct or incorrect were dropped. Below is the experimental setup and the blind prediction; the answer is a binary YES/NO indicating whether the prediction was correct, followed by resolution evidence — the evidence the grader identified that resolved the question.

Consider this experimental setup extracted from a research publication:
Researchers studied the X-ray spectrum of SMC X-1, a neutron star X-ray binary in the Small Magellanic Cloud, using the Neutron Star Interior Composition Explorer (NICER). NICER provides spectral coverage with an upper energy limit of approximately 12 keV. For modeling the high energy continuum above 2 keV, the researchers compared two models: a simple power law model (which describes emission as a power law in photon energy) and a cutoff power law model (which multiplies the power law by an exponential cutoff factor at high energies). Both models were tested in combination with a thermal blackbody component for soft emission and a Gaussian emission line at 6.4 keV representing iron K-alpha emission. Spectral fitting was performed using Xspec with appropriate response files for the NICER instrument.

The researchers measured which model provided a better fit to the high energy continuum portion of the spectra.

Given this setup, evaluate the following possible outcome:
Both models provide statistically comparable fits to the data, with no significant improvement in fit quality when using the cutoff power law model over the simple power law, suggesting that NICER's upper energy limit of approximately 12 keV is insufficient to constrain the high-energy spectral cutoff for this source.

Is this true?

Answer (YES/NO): NO